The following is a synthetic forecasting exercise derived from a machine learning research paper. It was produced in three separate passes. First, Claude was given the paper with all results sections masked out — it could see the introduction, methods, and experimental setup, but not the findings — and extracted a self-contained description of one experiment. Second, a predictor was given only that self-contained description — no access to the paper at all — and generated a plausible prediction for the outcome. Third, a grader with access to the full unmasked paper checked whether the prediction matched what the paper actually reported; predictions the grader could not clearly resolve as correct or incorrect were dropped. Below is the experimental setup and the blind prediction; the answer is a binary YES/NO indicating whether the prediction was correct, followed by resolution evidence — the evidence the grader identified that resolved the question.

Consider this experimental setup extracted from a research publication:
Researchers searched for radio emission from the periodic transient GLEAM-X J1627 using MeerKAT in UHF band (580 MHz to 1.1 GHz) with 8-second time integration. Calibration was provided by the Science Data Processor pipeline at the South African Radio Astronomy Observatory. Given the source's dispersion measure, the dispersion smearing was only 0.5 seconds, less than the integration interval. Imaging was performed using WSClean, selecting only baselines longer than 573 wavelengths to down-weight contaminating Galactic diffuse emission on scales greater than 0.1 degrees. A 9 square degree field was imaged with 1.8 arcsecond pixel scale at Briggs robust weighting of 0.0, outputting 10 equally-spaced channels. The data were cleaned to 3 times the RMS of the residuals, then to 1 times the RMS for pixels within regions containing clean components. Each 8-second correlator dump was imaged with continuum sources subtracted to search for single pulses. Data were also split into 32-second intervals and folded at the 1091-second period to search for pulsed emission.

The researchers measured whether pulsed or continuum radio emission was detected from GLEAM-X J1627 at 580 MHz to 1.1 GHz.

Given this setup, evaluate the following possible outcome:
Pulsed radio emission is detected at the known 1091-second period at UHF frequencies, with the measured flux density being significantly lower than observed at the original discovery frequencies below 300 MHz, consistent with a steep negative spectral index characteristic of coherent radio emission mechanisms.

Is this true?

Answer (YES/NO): NO